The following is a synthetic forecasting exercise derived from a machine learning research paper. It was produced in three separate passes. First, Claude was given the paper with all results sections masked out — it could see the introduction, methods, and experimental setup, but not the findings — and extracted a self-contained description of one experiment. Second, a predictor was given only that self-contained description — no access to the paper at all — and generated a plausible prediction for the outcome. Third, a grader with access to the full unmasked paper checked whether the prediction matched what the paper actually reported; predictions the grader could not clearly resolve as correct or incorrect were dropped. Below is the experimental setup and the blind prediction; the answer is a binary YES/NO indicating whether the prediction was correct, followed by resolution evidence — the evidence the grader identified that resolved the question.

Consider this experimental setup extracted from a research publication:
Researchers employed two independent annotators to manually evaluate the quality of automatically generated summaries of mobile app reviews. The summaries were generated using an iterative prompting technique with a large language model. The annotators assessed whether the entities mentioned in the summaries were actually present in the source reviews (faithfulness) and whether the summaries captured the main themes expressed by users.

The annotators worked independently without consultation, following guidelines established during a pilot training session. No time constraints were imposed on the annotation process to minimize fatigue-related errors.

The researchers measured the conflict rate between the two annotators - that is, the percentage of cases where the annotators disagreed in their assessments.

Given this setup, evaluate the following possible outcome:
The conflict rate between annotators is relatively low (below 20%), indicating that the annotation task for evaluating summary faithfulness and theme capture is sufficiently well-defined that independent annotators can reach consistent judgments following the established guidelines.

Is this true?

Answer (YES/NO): YES